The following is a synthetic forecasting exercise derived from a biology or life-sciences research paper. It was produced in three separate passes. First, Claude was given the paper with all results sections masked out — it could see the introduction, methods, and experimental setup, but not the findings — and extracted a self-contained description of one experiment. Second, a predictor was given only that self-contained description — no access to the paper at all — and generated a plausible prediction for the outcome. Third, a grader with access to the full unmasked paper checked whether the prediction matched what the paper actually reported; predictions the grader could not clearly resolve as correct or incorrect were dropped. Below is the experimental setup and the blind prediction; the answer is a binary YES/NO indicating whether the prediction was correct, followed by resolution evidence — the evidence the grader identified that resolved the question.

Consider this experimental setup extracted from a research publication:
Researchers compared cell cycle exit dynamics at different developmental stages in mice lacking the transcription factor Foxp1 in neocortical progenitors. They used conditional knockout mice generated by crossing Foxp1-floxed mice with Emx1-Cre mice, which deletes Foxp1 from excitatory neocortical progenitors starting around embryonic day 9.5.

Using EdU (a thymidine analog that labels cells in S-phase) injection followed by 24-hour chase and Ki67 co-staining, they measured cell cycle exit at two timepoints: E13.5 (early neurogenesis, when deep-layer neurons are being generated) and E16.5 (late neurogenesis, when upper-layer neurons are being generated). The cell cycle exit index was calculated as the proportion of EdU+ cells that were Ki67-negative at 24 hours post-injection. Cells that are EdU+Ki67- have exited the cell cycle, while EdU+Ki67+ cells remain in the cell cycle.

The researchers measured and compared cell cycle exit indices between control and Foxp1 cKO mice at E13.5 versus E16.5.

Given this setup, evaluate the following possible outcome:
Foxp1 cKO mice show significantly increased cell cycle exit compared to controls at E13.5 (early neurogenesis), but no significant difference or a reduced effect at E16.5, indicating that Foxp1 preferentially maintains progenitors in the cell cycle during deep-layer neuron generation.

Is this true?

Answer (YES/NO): NO